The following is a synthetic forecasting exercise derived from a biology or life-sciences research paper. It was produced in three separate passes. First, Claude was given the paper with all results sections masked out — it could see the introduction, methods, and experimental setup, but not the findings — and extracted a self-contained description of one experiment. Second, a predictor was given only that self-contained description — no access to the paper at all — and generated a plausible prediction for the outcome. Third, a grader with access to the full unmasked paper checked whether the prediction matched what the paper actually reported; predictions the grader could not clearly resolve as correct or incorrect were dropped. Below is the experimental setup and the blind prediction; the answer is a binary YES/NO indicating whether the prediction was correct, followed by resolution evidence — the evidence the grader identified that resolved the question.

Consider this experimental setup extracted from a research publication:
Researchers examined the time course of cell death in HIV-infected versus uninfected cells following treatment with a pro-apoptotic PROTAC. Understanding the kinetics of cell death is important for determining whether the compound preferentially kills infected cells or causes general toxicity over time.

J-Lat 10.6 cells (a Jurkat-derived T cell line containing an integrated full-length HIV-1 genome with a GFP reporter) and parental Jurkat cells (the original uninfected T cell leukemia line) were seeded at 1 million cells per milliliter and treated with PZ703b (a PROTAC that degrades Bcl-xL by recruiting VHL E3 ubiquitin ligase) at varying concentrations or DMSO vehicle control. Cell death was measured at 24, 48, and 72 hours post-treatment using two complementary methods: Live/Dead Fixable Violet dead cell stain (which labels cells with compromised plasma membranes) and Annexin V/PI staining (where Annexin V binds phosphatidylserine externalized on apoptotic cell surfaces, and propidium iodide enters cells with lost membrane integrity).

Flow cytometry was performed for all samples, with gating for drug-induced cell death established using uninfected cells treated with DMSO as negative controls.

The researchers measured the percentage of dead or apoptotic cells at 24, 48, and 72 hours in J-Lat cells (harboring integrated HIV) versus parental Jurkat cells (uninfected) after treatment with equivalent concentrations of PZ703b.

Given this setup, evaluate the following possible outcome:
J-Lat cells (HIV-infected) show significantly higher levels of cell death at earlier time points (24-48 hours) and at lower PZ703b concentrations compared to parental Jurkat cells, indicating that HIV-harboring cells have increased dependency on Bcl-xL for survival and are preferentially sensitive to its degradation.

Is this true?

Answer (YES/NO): NO